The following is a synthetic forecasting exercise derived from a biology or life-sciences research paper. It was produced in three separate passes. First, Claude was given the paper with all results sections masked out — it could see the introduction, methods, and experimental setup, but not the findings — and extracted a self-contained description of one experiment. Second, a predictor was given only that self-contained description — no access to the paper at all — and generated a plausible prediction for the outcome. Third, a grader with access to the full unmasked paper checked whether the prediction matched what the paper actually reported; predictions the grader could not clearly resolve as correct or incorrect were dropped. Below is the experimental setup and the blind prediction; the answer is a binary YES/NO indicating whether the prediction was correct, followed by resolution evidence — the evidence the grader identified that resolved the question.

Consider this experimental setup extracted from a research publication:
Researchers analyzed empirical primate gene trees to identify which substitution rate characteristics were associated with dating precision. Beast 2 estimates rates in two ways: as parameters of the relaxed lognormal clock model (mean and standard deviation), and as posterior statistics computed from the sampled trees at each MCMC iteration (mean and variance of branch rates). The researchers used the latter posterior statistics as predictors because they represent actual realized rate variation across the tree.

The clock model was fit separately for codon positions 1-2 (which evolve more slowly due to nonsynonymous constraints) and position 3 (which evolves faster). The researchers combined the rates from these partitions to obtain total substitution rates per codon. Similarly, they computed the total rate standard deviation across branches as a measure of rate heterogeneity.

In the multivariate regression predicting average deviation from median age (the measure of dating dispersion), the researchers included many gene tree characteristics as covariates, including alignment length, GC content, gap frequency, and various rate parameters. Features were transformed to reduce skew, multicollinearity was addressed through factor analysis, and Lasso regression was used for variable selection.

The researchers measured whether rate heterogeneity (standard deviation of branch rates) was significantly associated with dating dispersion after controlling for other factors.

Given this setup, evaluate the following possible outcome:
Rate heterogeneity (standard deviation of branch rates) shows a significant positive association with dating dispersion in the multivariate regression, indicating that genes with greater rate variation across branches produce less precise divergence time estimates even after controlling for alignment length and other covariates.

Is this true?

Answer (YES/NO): YES